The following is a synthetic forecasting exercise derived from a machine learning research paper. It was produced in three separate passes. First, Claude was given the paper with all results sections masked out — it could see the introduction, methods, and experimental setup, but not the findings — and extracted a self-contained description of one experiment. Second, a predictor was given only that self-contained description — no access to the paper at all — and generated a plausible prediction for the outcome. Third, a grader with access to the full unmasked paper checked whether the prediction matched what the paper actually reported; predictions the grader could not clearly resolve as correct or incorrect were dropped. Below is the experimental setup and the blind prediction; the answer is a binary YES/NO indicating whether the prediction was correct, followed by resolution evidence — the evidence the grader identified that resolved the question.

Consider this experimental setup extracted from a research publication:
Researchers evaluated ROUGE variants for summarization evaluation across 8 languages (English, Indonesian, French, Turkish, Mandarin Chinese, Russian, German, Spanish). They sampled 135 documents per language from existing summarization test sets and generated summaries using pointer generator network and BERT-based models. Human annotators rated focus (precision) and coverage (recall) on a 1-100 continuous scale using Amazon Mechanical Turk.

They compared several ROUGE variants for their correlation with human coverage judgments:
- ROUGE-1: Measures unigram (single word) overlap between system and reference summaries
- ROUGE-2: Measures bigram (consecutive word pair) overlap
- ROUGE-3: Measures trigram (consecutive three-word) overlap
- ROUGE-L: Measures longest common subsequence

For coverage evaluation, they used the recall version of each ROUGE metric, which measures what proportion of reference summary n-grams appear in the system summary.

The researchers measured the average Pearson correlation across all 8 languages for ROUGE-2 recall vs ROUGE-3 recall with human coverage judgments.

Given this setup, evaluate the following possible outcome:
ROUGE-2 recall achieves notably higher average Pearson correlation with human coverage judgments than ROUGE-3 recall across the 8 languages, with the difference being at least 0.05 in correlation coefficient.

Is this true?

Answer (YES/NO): YES